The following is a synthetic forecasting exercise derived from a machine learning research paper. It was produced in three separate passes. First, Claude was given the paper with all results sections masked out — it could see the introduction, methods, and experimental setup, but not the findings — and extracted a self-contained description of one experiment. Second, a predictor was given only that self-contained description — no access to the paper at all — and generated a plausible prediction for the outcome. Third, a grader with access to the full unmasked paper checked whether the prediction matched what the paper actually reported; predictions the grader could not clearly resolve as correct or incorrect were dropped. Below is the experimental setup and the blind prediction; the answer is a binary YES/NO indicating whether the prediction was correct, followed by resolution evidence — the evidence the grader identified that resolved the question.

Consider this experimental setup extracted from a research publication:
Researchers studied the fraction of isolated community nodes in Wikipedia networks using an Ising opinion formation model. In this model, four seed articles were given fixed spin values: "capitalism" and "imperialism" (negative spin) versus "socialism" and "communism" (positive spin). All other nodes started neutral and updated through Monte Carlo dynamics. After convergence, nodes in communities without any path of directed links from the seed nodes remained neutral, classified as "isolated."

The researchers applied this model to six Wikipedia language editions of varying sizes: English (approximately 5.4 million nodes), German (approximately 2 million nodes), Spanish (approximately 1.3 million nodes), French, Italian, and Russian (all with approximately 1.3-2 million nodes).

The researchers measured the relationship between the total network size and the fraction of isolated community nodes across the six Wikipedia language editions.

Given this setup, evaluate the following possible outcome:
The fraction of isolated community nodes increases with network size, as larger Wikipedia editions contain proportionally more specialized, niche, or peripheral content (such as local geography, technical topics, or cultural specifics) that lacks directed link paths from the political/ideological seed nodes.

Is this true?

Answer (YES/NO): NO